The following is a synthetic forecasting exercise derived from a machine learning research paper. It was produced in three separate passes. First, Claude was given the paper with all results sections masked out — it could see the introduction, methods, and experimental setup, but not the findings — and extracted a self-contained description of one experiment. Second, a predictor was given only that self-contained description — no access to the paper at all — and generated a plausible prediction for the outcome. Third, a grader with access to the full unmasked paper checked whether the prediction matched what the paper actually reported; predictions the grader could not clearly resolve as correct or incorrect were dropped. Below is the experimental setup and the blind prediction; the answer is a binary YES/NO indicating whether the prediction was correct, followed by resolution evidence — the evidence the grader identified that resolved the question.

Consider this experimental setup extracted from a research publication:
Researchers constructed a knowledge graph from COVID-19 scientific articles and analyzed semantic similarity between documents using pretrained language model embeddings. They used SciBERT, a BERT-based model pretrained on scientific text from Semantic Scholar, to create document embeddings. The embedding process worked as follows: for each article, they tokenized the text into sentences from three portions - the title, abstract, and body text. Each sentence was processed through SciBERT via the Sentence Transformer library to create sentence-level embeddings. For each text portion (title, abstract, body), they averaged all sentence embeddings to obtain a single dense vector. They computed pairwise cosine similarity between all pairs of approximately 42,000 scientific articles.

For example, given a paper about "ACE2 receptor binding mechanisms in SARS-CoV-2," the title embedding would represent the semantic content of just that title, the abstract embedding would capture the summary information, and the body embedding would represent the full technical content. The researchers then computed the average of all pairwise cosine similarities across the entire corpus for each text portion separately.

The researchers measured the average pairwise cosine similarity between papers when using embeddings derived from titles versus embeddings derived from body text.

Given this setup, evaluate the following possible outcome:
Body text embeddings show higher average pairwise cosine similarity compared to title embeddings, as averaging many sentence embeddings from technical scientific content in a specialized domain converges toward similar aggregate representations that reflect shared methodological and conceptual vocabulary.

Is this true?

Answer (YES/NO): NO